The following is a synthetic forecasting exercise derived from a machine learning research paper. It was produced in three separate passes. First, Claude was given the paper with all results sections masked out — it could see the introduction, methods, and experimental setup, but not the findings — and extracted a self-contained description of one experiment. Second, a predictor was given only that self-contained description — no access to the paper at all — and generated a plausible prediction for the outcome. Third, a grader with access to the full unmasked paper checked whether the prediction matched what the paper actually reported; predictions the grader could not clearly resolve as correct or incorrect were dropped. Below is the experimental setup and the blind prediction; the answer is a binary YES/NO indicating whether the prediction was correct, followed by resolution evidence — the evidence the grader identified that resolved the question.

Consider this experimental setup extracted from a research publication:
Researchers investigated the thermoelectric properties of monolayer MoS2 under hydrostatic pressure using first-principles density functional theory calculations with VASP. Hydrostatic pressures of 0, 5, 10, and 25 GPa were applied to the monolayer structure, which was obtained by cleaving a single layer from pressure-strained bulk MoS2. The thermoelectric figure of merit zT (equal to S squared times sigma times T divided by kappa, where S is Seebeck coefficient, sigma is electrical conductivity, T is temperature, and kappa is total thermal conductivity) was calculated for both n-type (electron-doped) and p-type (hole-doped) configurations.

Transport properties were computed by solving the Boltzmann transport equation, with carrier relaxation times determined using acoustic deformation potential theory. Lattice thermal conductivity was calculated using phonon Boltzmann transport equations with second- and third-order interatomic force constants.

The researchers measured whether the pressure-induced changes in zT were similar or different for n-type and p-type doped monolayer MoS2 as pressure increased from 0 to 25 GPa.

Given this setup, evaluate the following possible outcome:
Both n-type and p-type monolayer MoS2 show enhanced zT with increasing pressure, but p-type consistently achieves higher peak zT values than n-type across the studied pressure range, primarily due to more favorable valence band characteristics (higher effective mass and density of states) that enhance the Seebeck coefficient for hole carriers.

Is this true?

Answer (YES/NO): NO